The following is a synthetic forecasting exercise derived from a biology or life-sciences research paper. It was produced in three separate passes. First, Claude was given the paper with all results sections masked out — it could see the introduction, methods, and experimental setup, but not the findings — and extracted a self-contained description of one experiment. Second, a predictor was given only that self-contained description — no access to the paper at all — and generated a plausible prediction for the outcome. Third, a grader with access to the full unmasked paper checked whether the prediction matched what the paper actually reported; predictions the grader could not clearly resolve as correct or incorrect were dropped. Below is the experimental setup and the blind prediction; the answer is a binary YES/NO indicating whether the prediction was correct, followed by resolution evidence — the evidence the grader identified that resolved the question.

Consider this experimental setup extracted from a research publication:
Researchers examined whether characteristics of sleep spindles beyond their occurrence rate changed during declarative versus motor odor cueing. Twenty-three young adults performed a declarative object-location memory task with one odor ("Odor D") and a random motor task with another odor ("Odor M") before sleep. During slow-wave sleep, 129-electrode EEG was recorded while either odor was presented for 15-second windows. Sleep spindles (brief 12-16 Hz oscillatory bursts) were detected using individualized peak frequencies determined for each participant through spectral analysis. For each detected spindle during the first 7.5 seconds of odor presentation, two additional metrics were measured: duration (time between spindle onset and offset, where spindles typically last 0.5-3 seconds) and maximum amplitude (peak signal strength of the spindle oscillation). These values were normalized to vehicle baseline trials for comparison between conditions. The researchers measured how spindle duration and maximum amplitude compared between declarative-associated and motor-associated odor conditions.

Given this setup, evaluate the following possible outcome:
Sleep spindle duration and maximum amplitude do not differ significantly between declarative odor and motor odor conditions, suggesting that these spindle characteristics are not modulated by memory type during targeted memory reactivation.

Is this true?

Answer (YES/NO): NO